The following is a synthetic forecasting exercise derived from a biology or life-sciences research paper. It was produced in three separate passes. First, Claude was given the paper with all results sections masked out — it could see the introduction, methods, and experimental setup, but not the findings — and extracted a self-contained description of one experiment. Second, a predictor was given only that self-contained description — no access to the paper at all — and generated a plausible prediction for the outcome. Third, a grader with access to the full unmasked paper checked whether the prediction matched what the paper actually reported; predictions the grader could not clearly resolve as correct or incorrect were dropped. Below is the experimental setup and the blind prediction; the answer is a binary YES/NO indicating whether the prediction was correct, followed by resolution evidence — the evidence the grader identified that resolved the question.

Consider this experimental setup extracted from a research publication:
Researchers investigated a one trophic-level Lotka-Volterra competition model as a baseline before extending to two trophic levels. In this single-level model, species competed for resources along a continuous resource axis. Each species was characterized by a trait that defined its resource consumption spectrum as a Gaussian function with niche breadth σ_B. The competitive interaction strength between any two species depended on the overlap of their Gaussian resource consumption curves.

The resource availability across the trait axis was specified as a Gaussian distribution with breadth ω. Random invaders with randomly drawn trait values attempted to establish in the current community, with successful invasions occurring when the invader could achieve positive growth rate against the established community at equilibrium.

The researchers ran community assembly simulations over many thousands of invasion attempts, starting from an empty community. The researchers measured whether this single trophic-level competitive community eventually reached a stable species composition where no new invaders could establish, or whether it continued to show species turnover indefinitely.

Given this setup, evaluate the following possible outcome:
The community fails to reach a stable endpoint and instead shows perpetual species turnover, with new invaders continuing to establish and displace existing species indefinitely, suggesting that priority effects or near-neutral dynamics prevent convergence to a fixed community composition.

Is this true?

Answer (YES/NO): NO